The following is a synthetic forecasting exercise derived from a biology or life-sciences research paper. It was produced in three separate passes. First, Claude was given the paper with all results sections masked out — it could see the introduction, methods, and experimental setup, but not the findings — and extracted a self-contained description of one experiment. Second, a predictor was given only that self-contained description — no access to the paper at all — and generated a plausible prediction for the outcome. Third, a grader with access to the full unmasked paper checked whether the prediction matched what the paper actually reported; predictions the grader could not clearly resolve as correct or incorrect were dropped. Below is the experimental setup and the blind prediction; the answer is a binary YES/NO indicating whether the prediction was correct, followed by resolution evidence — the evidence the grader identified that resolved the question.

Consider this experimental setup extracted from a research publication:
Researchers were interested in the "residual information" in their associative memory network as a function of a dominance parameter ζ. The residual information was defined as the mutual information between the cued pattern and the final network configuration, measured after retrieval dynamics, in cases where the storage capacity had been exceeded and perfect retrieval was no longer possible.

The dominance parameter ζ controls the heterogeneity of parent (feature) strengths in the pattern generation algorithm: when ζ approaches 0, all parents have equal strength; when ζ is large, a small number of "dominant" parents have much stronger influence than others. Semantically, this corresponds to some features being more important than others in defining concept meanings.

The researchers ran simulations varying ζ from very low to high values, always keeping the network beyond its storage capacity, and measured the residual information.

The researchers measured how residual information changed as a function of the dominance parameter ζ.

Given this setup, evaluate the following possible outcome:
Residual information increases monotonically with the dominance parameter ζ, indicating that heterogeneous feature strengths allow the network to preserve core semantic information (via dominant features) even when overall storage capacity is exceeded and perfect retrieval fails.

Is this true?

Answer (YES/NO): NO